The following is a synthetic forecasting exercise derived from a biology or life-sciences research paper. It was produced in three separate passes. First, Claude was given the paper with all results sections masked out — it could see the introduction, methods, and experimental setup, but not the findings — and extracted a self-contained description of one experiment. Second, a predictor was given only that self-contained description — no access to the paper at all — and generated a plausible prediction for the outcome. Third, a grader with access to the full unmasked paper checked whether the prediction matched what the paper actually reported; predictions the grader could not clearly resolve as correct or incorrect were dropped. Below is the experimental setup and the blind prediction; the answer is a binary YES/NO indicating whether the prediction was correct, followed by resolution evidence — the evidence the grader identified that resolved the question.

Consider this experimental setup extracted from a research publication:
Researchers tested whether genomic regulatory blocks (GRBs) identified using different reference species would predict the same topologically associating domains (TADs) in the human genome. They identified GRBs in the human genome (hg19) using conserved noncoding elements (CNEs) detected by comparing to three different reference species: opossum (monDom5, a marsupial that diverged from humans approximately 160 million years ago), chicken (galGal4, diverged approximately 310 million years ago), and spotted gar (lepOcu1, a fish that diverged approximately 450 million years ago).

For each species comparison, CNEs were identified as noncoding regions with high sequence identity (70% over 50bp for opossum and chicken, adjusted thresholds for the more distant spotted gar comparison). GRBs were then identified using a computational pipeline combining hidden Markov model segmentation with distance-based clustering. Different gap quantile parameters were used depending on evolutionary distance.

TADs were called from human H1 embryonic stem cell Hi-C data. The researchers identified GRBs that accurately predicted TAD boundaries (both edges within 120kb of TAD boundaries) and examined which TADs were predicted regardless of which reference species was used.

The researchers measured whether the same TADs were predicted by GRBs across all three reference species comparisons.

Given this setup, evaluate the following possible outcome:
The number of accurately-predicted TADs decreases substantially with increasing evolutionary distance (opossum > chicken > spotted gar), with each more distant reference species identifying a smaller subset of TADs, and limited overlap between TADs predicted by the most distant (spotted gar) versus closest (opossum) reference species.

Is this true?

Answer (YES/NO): NO